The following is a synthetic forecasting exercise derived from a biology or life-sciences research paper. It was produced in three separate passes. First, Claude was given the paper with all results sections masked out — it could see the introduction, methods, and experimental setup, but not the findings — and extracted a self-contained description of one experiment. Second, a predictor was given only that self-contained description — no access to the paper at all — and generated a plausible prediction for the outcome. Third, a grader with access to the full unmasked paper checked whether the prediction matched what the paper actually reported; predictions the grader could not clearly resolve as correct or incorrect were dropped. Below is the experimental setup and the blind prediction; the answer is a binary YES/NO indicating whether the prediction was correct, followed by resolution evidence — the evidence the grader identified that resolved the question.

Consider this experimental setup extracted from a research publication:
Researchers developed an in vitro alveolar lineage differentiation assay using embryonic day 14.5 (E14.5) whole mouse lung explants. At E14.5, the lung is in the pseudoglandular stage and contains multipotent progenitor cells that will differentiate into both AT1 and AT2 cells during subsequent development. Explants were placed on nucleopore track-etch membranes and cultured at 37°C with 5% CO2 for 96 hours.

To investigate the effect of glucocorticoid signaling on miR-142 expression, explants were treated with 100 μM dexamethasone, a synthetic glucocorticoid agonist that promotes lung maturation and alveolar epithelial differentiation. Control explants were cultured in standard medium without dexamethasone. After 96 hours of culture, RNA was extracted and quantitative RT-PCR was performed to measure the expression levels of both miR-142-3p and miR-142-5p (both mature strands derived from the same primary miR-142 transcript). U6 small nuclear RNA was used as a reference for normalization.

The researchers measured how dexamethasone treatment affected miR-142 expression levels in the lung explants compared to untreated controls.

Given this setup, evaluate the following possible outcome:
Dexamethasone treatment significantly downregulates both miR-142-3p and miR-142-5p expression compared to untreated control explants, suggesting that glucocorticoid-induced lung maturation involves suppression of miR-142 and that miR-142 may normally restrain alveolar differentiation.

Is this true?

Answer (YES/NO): YES